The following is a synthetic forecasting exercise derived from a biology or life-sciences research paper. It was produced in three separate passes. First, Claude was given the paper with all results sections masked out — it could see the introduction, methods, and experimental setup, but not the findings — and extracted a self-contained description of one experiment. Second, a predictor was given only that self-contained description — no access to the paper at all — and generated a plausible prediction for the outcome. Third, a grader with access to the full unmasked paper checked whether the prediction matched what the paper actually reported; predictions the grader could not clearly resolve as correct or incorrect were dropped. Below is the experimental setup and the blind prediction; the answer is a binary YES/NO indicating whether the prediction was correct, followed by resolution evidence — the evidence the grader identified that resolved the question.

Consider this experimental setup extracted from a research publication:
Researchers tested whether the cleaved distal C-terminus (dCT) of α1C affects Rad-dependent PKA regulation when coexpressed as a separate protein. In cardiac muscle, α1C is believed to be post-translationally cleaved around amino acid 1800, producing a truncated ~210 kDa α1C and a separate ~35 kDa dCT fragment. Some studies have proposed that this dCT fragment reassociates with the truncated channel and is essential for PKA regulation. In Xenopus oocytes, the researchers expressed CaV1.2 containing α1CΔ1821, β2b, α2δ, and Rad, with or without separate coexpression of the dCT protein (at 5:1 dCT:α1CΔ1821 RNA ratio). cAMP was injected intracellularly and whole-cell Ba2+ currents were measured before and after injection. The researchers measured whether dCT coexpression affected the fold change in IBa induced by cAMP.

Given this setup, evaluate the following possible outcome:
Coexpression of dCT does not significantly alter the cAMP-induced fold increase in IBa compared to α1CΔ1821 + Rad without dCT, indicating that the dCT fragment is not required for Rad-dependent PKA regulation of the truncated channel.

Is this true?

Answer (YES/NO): YES